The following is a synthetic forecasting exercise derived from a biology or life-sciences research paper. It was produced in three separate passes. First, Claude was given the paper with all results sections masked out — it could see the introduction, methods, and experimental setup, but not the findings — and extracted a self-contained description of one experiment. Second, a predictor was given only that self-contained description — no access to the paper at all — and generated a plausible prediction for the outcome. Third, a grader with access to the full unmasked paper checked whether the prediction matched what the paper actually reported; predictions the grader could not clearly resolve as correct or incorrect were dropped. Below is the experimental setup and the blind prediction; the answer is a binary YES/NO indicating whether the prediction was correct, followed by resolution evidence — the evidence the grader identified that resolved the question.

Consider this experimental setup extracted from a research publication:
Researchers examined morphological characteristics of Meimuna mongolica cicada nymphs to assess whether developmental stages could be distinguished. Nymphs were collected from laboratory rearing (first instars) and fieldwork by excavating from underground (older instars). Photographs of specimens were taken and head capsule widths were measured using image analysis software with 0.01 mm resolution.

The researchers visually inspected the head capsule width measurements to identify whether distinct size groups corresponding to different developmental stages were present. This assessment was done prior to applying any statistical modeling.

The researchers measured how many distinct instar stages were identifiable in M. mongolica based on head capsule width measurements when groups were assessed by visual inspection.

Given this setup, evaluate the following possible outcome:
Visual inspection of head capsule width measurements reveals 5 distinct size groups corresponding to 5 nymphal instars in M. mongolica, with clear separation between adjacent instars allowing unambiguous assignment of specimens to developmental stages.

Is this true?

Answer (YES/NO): YES